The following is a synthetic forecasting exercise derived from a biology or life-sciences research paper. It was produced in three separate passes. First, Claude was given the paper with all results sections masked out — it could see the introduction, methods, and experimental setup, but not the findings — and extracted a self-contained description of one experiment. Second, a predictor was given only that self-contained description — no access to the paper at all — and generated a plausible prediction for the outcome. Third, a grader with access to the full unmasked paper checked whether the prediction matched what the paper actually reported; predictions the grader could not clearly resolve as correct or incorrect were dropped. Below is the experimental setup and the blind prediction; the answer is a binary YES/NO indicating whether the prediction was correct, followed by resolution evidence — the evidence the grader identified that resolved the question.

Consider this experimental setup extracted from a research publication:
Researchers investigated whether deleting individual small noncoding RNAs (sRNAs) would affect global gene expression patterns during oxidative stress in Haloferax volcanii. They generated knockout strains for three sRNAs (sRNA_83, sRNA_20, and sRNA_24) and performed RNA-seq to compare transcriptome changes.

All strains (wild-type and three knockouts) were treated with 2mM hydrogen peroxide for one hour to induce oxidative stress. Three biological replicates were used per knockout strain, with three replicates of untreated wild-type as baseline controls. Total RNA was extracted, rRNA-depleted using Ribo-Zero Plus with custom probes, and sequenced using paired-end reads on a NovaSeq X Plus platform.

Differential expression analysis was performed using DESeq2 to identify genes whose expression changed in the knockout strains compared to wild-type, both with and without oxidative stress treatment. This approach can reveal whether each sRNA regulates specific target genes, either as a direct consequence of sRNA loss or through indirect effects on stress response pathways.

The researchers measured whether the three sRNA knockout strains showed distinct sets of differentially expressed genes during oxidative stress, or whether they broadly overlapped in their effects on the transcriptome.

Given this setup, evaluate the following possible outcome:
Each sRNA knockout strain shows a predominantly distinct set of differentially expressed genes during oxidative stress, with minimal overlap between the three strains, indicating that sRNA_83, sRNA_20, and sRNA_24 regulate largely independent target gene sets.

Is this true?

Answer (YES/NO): NO